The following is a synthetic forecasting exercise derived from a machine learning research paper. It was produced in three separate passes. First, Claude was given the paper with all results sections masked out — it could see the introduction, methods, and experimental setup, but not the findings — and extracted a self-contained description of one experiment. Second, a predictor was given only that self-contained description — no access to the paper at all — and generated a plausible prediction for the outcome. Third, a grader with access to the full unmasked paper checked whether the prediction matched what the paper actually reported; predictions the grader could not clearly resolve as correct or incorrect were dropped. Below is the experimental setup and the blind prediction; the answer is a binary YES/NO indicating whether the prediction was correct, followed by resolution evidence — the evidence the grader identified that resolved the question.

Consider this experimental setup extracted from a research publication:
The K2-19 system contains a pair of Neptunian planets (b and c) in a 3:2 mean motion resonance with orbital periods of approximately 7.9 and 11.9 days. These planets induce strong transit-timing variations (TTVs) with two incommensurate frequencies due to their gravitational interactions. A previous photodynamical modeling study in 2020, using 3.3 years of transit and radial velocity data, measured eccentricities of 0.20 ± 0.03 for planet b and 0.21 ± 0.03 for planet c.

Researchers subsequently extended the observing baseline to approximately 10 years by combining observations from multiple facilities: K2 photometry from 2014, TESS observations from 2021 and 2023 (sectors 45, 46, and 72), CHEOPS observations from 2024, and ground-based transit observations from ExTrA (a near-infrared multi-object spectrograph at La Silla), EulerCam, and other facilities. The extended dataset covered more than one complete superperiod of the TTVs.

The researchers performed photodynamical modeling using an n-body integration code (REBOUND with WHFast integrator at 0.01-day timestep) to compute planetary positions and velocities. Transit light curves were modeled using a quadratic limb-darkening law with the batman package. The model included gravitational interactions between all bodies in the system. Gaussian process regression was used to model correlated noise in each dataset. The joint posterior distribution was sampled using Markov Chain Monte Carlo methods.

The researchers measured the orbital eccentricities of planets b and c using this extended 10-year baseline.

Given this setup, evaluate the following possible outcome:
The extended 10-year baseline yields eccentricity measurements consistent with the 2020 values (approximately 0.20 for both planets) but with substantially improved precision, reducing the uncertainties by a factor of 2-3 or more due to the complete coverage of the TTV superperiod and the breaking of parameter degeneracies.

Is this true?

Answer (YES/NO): NO